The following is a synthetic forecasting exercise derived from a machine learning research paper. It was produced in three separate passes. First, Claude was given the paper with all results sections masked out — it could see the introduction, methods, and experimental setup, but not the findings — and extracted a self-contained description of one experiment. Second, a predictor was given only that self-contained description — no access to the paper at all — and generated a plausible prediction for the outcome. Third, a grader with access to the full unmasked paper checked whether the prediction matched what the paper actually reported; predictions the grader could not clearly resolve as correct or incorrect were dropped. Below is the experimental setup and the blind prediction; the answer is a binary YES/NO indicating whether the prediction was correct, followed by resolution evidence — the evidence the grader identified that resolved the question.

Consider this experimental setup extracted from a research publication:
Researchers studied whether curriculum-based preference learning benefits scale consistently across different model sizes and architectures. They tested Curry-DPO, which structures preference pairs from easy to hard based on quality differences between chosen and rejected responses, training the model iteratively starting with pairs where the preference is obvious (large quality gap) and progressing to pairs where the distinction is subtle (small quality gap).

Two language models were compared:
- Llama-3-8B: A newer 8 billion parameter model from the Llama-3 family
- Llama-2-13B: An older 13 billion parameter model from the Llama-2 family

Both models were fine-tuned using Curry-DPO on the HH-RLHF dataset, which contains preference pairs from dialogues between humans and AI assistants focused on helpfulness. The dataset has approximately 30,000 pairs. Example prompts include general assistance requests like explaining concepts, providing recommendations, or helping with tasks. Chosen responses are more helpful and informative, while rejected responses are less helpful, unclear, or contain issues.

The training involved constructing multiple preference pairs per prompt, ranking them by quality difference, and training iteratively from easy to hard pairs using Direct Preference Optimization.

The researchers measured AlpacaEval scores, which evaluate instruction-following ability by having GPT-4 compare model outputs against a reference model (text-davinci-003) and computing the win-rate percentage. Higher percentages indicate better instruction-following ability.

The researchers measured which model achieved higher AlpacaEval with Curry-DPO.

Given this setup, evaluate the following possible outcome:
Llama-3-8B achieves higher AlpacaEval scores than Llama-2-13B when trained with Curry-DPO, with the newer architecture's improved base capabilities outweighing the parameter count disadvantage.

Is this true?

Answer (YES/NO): YES